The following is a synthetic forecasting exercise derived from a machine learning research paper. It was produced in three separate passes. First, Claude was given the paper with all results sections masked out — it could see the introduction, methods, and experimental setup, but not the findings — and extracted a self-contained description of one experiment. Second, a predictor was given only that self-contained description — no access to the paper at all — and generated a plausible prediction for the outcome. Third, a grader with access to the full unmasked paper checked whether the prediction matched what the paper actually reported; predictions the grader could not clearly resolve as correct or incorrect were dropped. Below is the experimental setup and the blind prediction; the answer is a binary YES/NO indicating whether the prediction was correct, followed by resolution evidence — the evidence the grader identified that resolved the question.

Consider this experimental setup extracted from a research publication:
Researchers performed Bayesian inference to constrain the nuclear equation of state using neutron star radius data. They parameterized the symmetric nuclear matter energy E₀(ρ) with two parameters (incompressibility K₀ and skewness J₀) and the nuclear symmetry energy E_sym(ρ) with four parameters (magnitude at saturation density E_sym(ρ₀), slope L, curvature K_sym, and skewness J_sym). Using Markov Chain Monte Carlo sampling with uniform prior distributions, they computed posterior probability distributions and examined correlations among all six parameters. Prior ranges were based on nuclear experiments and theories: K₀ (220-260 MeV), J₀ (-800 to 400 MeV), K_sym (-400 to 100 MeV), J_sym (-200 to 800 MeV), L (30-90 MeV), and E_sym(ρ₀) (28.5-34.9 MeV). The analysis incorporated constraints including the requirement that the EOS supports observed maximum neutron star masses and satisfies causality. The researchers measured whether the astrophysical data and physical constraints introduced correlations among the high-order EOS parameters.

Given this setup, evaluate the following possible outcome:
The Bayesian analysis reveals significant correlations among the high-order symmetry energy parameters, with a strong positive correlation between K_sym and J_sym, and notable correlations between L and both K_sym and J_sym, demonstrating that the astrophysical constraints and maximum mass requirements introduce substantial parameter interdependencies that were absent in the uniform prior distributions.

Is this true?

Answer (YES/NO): NO